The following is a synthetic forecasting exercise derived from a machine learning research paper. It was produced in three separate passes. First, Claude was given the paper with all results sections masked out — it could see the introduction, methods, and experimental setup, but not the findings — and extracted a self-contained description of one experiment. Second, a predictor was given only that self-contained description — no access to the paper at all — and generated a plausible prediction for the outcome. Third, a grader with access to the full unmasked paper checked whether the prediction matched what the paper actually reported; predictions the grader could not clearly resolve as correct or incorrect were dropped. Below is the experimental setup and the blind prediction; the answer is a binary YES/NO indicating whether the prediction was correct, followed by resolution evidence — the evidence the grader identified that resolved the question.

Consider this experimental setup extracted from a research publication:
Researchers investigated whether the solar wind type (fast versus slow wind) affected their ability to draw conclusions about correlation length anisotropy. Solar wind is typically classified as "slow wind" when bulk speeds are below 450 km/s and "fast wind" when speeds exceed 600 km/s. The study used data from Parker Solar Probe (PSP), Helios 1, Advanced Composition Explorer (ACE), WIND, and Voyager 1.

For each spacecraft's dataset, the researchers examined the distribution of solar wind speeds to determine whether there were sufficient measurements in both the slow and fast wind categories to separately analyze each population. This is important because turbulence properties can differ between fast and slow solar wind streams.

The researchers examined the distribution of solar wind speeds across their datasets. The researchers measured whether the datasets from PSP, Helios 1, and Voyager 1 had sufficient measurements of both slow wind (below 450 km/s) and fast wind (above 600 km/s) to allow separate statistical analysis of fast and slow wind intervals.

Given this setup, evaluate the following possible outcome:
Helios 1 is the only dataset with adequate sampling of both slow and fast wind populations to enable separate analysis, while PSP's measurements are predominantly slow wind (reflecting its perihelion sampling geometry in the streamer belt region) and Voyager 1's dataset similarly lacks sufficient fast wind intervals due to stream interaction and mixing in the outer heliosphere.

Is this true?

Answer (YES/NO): NO